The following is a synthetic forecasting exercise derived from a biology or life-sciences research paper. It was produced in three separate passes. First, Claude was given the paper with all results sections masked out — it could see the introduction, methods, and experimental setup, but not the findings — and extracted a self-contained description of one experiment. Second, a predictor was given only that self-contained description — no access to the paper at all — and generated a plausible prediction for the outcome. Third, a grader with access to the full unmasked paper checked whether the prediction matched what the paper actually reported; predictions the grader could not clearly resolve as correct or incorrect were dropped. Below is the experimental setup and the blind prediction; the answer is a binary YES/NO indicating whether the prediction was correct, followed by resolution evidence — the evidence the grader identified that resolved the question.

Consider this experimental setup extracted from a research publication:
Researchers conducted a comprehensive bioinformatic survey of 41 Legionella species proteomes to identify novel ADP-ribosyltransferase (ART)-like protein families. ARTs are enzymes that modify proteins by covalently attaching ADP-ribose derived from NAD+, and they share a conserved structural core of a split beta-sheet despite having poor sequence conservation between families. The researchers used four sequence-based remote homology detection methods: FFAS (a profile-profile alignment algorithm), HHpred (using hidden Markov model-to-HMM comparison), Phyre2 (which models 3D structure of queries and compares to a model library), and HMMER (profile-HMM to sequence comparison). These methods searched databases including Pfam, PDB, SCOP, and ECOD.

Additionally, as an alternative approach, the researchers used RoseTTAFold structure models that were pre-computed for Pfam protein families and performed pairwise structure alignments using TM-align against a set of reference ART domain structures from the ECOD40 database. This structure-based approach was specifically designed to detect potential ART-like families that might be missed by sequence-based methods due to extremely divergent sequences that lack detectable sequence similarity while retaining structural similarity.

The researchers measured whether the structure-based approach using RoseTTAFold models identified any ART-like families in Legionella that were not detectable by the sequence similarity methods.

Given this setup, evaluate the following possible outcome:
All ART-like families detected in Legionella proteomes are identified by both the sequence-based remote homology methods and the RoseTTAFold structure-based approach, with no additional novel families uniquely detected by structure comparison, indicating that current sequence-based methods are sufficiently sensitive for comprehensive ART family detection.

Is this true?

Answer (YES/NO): NO